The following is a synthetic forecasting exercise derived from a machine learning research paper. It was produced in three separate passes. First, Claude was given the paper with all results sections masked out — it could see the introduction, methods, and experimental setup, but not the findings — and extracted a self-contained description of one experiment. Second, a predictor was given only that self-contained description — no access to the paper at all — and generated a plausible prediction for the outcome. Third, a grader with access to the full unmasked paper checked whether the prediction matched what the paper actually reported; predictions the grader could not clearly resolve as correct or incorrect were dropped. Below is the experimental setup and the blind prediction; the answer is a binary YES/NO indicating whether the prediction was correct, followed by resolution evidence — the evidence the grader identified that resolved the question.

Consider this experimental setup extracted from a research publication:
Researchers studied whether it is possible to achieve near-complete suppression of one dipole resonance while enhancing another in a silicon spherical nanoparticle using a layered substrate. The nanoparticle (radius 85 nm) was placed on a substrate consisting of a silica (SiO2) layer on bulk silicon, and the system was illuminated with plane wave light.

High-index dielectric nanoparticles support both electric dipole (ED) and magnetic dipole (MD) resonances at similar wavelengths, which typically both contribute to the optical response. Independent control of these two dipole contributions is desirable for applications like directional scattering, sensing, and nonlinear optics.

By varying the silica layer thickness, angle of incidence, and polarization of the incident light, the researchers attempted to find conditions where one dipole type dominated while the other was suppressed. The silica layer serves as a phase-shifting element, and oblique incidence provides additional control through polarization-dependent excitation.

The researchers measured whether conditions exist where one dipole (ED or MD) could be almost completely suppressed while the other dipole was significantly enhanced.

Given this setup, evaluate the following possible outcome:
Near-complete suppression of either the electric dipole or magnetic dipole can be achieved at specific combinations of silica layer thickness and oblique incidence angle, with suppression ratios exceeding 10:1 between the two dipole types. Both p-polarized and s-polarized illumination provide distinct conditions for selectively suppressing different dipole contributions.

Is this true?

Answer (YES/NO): NO